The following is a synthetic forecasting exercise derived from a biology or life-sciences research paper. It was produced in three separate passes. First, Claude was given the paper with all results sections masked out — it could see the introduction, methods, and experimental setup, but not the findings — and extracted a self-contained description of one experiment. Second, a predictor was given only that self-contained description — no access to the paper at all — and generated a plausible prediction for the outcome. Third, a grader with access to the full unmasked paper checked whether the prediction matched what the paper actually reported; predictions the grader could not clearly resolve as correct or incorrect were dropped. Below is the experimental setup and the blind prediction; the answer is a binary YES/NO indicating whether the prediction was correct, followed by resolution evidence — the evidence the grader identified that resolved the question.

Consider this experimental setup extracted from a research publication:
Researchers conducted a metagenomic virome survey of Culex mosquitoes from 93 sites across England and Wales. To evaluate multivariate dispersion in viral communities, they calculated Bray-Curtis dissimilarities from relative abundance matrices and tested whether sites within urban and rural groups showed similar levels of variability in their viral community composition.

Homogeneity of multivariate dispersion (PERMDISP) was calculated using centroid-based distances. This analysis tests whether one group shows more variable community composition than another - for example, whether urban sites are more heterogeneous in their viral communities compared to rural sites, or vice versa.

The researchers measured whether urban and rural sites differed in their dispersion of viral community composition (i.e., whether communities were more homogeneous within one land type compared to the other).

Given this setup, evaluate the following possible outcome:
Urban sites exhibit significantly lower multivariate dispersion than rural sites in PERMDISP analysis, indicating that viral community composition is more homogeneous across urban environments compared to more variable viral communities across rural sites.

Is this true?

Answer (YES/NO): NO